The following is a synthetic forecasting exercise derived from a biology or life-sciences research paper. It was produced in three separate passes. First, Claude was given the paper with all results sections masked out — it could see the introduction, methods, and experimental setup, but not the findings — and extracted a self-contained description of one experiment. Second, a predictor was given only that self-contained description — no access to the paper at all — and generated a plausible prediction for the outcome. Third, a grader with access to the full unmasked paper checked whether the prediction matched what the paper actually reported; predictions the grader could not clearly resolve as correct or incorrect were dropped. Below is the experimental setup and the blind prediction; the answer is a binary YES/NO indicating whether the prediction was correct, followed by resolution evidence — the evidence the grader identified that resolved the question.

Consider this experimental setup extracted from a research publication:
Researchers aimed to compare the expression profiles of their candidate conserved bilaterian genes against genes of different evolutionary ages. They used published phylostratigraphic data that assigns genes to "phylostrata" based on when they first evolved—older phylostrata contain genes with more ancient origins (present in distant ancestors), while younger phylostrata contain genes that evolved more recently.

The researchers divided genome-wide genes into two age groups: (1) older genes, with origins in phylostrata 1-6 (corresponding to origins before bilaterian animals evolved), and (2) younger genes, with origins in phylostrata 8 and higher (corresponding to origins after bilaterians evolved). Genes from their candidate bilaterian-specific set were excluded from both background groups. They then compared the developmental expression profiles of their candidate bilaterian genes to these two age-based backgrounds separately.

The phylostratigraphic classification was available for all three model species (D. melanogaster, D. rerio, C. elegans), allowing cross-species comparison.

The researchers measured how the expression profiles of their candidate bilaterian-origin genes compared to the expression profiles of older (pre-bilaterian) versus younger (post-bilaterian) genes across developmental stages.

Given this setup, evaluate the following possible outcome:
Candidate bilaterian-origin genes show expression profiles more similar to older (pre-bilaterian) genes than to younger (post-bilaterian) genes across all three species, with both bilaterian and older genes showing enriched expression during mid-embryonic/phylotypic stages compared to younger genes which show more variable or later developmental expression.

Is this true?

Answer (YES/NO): NO